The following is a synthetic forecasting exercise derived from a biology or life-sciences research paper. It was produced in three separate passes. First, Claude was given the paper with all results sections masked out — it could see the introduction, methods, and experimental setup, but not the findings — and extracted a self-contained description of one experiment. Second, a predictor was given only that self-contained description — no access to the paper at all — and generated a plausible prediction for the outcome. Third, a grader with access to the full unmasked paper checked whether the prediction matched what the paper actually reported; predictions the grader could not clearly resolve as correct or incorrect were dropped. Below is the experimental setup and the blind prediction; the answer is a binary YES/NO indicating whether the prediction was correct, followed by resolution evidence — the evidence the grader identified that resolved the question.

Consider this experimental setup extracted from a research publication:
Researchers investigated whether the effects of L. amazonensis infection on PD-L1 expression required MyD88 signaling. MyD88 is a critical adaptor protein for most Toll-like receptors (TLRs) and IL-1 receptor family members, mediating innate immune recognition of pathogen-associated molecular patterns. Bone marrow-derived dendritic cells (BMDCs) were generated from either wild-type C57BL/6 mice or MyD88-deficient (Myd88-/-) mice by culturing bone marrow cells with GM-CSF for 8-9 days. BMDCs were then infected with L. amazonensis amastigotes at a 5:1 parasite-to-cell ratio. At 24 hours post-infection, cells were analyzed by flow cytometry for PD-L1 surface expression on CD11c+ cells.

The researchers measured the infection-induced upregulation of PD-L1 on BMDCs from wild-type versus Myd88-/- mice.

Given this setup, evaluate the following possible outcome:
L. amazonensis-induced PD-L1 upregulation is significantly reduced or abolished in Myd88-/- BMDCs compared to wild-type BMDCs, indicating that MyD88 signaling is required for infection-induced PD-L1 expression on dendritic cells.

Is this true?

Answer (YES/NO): NO